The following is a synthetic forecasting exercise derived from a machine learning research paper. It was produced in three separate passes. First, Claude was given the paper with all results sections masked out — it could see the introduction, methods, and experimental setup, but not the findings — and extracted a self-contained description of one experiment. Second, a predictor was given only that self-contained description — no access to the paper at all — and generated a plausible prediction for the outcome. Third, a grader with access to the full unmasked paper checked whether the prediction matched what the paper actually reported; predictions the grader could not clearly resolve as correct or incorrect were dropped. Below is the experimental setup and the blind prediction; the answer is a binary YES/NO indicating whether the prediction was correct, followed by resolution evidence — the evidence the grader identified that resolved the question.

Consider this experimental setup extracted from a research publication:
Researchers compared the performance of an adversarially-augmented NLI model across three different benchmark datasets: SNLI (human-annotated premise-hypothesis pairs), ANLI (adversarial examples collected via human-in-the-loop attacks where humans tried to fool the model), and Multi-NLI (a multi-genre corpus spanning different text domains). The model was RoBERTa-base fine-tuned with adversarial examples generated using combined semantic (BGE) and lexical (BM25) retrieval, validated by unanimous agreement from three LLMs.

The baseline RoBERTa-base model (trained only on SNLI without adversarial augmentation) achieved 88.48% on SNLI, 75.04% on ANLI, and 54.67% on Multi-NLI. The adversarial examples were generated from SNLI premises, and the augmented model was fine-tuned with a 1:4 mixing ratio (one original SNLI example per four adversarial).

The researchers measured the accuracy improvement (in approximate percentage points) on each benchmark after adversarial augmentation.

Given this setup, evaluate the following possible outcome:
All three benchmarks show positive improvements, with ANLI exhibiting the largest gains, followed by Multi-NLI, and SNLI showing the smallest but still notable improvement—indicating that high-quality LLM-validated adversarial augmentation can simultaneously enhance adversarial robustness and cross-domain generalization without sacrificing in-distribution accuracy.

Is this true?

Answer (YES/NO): NO